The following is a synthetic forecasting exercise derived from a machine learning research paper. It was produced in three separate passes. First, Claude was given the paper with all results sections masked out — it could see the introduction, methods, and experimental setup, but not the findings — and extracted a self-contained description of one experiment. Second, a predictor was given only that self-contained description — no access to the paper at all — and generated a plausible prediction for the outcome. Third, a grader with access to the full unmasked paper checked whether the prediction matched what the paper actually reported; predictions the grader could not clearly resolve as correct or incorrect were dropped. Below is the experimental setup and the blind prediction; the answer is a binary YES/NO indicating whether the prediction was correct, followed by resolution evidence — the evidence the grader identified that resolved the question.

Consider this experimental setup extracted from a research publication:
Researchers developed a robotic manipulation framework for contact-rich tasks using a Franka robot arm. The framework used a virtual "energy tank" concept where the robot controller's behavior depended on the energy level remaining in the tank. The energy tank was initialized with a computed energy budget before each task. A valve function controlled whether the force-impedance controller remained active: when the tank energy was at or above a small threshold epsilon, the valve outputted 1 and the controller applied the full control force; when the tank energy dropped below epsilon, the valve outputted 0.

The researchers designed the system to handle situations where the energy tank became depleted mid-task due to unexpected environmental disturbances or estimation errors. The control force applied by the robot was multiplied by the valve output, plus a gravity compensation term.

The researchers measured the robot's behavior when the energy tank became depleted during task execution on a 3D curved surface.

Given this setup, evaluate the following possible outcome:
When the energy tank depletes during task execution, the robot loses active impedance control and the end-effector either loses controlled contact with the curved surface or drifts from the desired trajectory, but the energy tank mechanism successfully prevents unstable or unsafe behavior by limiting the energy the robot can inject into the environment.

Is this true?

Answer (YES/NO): YES